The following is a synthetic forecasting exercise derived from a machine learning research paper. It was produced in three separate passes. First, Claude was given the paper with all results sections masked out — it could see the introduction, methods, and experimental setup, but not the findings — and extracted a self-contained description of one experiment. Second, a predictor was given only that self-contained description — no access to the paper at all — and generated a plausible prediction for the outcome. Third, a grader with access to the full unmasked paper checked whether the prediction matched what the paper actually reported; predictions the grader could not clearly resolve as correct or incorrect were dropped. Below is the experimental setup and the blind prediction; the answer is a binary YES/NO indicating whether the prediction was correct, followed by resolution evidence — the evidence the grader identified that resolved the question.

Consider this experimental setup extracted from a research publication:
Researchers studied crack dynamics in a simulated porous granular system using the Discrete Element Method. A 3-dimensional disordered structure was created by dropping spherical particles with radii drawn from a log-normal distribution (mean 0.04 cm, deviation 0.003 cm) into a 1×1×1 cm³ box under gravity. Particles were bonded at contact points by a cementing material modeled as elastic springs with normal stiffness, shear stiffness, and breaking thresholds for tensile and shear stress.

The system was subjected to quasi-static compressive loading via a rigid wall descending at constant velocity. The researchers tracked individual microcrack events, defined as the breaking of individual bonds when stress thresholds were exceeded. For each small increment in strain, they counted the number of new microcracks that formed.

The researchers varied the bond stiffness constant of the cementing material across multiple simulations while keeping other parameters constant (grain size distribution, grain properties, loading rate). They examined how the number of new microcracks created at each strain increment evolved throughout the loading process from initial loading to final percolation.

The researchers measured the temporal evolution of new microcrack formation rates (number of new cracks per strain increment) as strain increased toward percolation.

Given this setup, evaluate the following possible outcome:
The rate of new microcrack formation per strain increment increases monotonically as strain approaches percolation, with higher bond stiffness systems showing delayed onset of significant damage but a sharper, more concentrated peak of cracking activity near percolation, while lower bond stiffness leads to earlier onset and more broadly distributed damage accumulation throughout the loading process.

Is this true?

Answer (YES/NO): NO